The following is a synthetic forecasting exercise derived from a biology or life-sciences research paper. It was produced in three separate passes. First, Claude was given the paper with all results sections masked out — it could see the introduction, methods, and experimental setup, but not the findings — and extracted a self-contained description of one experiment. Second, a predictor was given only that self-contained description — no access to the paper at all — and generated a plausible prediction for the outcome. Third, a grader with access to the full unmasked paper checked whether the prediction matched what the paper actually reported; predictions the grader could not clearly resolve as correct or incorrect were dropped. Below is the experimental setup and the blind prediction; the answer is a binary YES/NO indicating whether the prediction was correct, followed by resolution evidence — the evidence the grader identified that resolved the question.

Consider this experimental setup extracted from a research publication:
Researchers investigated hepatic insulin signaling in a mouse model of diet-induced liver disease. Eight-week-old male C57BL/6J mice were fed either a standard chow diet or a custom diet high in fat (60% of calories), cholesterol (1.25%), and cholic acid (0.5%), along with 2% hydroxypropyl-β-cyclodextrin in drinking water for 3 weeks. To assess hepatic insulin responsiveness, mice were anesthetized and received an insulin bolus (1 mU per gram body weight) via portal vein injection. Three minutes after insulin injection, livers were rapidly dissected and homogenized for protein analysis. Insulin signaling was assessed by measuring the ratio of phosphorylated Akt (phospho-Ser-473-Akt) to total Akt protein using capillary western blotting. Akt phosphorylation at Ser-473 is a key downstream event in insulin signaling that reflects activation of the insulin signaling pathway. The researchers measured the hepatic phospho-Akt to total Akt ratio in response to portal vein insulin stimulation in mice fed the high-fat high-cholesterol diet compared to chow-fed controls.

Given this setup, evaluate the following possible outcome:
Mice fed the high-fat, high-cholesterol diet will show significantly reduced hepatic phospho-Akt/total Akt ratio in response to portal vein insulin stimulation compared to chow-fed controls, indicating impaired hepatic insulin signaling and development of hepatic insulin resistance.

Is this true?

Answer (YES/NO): YES